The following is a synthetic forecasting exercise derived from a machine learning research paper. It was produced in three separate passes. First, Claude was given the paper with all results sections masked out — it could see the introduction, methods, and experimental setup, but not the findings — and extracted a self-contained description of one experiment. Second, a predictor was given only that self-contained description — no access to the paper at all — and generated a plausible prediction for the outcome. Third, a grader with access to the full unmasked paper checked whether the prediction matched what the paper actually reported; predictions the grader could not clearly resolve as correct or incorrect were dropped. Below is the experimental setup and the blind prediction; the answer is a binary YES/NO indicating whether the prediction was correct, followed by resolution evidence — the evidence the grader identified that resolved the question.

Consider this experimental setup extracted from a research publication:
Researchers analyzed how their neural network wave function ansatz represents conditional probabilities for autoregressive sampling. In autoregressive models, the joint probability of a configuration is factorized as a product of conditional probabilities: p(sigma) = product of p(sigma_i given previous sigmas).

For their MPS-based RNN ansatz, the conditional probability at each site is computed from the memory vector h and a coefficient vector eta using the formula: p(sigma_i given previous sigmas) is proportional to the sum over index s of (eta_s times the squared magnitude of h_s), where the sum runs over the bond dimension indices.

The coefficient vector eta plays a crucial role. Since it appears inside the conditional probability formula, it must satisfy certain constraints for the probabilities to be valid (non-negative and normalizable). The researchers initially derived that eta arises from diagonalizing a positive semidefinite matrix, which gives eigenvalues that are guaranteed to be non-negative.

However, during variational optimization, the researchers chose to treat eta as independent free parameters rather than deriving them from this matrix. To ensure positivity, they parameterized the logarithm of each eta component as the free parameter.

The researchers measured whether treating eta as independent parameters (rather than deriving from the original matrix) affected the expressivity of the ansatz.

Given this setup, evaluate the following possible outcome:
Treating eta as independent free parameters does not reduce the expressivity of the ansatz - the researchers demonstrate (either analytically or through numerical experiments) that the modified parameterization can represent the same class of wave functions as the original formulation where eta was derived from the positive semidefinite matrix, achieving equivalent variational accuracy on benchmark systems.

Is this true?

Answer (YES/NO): NO